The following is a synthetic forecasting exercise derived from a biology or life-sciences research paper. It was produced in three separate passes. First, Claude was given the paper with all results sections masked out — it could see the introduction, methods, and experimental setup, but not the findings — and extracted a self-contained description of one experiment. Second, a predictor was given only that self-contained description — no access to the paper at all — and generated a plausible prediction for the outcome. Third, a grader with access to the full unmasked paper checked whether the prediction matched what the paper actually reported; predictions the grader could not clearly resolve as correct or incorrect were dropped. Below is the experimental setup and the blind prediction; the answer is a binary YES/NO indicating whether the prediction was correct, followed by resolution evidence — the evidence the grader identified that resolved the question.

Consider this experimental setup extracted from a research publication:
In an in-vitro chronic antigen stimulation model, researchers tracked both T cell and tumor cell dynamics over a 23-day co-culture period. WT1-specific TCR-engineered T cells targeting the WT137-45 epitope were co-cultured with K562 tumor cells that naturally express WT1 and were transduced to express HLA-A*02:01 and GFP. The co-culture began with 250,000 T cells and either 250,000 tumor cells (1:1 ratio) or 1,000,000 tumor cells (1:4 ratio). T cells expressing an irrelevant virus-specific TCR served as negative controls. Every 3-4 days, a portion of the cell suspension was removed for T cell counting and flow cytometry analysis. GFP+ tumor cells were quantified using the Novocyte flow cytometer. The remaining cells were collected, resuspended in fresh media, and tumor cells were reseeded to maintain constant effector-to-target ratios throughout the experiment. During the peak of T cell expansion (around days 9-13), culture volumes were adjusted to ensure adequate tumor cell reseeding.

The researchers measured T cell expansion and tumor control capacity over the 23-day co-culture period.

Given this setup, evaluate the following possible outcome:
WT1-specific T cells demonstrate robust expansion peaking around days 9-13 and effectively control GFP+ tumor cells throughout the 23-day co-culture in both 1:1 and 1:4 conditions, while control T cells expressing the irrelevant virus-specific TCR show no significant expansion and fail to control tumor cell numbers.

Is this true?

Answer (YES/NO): NO